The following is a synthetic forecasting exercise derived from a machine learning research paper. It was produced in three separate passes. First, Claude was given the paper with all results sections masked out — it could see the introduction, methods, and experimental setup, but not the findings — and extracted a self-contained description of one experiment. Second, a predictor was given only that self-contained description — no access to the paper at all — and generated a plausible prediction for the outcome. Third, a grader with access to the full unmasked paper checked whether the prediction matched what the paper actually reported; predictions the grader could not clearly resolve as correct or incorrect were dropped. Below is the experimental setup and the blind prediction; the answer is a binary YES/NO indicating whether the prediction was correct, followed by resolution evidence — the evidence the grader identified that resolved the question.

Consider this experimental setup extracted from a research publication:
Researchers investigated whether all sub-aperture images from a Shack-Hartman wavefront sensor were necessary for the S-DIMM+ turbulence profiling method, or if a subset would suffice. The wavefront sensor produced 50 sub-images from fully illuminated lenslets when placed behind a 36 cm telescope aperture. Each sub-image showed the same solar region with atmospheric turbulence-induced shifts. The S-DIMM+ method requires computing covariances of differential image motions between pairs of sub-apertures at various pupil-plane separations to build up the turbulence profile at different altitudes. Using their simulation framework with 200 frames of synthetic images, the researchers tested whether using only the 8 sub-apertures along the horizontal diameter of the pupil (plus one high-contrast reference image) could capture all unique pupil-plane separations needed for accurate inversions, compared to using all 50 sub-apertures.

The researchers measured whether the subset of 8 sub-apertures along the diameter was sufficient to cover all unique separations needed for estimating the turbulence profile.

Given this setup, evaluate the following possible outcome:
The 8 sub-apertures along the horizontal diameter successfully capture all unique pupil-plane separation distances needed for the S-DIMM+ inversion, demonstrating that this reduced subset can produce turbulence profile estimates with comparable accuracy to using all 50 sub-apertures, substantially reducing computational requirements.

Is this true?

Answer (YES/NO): NO